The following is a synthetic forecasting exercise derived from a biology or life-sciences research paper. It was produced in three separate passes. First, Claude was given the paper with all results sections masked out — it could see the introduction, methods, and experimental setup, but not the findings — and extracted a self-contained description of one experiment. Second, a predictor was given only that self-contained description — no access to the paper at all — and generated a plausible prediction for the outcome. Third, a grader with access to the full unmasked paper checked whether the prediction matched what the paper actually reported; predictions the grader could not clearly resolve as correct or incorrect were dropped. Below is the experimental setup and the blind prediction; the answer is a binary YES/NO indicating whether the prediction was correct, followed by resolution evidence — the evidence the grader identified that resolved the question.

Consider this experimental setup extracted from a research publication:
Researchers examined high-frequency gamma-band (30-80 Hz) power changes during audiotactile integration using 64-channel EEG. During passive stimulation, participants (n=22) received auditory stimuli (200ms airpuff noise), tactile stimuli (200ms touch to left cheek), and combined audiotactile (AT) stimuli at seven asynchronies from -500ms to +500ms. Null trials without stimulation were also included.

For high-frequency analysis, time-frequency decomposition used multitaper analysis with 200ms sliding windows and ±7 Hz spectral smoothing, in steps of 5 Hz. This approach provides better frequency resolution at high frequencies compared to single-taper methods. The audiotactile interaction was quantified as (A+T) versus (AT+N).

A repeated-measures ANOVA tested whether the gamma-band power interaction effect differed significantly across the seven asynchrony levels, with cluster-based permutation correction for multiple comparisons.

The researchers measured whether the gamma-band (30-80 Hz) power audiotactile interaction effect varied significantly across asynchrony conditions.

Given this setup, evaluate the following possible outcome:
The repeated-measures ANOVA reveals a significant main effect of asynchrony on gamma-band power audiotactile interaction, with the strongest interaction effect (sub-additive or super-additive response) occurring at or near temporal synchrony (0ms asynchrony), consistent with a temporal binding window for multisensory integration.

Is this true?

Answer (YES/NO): NO